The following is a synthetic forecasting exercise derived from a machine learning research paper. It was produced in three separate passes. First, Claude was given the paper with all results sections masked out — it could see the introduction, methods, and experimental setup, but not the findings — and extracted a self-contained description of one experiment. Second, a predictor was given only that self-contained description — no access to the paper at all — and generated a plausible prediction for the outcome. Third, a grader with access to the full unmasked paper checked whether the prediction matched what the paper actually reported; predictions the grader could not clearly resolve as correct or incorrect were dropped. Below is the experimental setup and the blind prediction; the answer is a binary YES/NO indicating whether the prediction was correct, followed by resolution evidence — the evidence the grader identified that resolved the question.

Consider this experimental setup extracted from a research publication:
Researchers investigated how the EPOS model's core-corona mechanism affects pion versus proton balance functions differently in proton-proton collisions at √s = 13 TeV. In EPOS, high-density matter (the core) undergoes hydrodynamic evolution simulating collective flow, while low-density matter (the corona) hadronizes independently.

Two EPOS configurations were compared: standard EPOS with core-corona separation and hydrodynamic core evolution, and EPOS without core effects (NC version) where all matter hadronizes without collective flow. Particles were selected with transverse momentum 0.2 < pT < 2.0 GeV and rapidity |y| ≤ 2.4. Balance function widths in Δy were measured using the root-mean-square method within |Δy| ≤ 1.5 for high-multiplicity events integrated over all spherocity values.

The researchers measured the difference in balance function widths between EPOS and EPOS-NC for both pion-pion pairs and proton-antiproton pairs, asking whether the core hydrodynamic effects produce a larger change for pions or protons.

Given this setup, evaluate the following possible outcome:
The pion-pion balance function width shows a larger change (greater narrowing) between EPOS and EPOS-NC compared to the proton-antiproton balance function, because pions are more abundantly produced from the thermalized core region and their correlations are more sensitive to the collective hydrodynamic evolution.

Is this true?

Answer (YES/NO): NO